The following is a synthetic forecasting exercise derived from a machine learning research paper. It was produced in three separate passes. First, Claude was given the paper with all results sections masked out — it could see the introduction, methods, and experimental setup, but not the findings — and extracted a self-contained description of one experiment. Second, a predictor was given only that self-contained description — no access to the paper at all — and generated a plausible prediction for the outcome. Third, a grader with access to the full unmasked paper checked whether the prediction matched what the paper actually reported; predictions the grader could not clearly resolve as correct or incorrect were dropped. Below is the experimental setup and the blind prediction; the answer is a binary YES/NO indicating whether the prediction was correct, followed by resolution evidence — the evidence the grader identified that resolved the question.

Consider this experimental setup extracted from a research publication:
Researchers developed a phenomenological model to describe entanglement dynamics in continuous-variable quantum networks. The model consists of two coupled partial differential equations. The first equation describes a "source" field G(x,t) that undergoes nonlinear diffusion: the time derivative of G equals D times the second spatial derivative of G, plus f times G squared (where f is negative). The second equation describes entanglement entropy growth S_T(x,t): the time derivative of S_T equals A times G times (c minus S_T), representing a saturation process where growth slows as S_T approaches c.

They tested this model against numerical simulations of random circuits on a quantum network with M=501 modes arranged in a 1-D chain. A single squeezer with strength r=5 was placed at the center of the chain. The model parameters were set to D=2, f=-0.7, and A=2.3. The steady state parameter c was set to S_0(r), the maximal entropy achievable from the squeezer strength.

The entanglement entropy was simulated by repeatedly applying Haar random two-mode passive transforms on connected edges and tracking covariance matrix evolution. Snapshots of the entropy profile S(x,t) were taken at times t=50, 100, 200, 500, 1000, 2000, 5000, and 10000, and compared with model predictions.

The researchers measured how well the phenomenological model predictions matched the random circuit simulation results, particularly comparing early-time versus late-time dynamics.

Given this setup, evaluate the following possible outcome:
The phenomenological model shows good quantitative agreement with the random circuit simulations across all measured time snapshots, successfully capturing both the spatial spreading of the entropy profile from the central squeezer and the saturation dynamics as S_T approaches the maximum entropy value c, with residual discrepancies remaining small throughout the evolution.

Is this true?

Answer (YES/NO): NO